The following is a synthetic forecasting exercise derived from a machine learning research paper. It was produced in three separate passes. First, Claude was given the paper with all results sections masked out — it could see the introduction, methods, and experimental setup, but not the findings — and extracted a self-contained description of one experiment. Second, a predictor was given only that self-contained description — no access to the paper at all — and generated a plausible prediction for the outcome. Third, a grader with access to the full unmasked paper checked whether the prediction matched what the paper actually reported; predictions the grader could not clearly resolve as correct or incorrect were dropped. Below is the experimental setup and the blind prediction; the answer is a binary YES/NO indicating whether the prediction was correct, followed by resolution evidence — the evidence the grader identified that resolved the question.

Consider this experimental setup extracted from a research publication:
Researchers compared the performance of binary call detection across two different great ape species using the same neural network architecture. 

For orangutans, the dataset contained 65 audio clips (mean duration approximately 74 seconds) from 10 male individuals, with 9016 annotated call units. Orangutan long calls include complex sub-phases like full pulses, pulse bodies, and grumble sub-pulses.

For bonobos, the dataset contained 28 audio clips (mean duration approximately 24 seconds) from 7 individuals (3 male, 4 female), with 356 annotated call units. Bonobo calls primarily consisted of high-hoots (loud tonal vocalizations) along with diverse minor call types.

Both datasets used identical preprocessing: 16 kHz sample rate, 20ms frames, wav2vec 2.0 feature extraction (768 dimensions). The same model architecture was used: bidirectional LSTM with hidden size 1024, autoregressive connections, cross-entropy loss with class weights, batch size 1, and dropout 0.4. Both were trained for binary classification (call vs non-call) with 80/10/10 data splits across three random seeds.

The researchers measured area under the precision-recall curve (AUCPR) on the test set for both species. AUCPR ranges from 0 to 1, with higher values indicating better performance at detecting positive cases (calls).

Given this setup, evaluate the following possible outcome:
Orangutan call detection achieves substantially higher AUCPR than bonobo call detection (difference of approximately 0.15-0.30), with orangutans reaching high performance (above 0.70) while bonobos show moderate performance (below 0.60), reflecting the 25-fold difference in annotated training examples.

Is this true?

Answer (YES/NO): NO